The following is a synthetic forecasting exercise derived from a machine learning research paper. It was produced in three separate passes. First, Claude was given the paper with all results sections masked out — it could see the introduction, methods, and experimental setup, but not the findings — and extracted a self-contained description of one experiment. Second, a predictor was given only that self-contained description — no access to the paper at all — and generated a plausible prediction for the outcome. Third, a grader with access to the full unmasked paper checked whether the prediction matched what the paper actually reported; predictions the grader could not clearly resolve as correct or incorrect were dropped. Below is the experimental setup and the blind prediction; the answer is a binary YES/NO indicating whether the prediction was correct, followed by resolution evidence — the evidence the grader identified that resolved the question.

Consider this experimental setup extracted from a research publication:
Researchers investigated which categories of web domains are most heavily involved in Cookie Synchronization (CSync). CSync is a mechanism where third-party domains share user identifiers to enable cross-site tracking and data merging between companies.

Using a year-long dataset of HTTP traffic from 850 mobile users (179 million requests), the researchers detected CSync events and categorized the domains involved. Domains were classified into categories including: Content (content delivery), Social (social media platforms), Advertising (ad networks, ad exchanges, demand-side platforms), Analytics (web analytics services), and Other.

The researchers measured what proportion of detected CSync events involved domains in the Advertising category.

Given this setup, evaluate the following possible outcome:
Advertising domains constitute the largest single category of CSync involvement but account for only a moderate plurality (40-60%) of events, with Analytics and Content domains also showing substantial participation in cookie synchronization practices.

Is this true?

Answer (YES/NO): NO